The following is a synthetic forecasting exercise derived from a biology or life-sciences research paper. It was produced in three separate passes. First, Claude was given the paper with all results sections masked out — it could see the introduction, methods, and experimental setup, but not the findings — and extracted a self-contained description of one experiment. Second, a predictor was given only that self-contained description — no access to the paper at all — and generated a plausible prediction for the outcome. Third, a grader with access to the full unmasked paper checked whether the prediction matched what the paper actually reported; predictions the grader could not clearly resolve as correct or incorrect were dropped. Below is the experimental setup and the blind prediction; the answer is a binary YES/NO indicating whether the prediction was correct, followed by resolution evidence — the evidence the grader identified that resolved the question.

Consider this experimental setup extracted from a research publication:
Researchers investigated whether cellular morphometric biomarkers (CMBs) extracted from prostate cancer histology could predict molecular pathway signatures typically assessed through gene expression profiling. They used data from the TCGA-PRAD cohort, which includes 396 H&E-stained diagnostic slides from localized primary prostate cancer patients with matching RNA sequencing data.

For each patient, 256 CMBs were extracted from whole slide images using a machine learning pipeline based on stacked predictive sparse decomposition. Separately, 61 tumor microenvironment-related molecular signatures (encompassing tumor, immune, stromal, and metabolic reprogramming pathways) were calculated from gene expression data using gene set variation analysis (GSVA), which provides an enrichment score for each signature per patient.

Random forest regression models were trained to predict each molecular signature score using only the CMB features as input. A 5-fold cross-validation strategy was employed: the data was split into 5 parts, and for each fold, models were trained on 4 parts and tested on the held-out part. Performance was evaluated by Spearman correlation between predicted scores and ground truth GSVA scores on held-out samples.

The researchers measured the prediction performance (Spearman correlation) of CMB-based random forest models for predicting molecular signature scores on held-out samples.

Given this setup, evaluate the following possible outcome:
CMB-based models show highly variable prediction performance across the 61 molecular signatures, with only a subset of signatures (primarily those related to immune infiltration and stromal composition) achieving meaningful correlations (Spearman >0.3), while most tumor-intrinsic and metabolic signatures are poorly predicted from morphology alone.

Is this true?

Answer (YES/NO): NO